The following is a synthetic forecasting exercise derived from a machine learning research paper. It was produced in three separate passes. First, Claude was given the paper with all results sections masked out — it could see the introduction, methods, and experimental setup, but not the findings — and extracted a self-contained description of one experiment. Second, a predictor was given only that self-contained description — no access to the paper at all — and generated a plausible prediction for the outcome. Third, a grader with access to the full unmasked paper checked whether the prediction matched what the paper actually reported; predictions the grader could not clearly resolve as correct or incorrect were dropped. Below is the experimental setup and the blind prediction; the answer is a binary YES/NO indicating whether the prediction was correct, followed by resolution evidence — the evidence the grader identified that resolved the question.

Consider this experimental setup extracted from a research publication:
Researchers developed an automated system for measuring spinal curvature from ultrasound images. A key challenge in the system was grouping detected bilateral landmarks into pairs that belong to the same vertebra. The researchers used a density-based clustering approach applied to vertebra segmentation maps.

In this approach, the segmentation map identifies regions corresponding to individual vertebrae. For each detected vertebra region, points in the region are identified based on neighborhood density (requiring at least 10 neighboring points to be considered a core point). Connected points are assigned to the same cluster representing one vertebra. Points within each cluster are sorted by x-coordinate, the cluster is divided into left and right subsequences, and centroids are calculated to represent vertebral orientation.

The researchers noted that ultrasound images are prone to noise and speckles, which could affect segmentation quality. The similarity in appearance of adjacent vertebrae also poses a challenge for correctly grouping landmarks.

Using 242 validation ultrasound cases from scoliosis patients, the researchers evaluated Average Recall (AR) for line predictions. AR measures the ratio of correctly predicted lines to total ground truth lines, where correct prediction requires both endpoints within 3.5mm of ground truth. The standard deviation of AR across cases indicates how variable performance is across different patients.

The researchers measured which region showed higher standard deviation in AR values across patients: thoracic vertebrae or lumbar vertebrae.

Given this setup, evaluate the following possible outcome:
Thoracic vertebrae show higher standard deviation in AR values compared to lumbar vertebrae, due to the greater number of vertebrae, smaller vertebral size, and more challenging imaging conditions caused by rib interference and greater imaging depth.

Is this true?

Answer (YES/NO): NO